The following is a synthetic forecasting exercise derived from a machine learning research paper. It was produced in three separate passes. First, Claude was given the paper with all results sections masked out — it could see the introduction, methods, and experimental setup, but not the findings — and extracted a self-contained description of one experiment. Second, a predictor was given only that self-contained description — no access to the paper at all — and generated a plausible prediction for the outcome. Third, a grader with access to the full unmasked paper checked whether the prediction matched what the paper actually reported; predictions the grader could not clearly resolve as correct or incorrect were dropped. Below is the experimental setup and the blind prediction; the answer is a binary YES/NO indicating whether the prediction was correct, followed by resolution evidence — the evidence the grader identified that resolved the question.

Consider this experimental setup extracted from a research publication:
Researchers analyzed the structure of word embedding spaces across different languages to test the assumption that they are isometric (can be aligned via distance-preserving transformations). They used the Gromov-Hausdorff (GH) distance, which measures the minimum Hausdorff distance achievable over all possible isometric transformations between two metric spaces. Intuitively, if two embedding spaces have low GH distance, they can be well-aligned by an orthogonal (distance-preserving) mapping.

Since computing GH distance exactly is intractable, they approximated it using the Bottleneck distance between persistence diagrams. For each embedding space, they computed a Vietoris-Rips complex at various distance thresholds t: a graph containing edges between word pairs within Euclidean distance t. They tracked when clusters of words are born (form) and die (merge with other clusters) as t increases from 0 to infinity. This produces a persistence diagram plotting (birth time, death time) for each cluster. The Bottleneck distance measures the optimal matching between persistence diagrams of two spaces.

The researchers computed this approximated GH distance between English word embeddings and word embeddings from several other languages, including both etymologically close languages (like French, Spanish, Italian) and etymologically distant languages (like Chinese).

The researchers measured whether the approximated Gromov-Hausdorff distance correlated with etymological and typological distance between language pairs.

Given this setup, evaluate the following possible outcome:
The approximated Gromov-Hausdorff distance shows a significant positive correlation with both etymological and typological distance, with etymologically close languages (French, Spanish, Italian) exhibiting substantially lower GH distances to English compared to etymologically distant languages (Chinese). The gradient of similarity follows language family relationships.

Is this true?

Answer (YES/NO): YES